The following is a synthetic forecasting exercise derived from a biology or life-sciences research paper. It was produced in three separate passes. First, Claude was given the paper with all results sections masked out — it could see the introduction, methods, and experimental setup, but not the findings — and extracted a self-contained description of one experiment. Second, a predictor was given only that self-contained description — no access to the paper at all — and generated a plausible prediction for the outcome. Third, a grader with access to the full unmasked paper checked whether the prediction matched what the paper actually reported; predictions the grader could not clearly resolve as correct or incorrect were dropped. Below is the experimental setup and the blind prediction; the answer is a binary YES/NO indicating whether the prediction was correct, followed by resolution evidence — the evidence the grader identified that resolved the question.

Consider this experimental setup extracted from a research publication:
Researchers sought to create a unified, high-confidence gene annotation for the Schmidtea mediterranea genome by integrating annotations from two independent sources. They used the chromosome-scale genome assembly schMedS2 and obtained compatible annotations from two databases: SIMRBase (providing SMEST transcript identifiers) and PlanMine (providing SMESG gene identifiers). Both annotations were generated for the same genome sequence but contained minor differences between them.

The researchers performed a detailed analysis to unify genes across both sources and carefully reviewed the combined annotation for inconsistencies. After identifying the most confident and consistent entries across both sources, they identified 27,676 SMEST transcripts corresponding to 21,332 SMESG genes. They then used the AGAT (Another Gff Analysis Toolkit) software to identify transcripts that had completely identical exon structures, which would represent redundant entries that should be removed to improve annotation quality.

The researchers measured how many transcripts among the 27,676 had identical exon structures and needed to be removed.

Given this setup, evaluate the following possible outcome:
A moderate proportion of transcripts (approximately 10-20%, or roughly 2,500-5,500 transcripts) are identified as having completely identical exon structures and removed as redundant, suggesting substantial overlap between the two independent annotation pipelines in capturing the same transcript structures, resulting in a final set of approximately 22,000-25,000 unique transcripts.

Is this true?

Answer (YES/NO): NO